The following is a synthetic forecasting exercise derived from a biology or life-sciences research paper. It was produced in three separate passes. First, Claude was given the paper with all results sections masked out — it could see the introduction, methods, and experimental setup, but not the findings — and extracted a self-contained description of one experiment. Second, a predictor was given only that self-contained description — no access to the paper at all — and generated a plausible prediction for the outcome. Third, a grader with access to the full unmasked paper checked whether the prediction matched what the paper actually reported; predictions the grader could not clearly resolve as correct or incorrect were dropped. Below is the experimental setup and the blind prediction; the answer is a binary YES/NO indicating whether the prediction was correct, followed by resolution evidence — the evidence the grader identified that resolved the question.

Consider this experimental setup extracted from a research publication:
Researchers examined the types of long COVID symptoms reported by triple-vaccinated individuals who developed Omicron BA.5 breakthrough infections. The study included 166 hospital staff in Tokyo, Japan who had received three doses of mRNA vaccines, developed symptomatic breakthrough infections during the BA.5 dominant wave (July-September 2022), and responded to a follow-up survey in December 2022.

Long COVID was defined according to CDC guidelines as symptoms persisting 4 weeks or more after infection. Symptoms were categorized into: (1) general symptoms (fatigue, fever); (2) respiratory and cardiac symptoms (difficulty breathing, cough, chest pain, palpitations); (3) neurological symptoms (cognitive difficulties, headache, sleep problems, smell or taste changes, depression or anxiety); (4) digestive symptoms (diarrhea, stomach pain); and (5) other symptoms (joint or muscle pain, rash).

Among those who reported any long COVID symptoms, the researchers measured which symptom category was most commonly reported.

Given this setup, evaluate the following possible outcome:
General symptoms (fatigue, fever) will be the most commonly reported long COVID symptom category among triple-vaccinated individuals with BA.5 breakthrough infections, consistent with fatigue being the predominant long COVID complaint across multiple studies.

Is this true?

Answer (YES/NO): NO